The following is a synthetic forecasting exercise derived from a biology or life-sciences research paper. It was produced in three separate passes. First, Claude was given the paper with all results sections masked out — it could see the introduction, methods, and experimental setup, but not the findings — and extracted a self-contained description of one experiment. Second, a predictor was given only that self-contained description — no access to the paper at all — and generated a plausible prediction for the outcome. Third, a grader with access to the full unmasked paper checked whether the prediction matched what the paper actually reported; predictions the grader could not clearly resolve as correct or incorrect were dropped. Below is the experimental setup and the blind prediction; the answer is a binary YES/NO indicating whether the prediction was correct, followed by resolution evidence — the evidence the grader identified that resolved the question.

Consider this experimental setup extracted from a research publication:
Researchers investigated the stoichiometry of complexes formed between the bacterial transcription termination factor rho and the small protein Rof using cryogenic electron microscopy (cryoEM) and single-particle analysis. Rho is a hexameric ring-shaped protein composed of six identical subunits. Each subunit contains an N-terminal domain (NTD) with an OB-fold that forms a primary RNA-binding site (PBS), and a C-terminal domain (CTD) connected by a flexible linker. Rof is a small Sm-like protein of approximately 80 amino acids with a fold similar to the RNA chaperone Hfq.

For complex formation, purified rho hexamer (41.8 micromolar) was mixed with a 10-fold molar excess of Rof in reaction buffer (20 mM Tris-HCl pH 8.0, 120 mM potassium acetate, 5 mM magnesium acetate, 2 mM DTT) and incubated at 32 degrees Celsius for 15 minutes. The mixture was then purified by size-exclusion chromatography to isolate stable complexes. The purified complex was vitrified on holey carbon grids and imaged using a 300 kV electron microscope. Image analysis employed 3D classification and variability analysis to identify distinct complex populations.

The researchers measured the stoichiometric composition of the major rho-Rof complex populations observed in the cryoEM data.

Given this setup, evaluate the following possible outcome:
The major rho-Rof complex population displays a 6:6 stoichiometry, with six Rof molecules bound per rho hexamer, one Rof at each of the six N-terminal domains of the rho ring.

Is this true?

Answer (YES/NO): NO